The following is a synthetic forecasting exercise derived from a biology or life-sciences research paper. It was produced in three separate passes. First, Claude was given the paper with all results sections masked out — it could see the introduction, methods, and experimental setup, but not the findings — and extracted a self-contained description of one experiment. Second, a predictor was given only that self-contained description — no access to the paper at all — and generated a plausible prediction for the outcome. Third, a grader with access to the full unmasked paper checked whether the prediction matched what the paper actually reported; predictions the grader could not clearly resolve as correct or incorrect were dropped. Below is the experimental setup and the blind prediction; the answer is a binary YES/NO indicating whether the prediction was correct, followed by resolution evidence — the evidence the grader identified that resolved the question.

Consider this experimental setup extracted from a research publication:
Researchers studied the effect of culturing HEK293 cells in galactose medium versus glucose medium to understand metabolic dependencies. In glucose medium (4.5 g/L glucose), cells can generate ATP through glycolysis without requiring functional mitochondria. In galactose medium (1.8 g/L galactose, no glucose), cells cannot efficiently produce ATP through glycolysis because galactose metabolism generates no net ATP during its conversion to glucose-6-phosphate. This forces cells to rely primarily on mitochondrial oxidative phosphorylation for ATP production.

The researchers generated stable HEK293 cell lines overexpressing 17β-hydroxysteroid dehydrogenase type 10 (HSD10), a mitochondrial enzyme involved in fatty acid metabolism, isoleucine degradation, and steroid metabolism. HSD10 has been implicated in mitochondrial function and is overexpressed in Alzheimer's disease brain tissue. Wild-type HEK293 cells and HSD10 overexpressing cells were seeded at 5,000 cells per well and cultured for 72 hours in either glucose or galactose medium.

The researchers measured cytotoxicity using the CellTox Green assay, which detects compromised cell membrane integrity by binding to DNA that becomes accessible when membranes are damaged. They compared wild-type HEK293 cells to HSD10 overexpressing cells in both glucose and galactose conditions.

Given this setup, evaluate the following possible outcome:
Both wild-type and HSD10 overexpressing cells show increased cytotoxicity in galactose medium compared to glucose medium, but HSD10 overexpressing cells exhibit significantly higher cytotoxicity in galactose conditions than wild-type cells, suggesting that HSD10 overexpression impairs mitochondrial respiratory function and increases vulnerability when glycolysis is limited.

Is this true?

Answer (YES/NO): NO